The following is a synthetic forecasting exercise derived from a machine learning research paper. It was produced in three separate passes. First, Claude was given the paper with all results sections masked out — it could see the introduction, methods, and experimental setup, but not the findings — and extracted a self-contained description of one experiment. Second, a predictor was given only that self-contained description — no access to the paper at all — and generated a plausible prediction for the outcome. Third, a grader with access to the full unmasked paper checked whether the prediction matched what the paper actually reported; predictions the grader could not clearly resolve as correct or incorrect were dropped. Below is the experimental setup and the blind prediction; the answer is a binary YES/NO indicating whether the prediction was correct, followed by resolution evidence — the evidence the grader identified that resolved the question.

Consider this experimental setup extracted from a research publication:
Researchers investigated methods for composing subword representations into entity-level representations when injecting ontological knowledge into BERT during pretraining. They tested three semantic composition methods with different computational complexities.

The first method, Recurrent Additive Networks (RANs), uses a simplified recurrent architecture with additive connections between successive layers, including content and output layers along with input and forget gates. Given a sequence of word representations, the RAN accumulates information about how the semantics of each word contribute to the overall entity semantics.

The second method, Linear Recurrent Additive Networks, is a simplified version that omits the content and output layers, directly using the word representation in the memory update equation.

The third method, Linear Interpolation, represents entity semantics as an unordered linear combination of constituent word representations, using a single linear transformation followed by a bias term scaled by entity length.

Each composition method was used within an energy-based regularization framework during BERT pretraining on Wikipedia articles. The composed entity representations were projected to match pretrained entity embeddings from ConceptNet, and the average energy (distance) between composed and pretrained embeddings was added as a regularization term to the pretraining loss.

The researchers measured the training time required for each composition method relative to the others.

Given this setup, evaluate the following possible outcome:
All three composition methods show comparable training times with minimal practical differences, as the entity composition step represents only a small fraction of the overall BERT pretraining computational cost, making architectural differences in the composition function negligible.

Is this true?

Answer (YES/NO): NO